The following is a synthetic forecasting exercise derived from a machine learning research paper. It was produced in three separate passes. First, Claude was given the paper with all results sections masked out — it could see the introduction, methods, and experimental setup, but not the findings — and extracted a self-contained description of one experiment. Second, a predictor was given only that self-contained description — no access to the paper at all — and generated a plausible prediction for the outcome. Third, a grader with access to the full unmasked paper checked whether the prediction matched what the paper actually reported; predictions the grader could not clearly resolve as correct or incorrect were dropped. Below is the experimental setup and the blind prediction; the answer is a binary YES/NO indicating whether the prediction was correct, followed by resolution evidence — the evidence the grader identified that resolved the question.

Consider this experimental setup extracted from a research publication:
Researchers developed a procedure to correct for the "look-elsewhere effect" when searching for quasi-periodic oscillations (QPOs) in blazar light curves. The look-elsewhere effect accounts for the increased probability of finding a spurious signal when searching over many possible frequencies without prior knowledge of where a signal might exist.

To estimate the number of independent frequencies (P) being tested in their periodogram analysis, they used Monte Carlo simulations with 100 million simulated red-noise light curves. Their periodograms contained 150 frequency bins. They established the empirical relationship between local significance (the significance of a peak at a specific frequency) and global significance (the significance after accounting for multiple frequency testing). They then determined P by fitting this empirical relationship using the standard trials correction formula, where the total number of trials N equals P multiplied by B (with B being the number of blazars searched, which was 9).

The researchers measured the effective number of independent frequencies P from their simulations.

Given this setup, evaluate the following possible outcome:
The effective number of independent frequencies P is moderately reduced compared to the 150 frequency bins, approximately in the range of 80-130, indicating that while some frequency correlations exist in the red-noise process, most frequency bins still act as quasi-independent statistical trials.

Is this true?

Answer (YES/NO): NO